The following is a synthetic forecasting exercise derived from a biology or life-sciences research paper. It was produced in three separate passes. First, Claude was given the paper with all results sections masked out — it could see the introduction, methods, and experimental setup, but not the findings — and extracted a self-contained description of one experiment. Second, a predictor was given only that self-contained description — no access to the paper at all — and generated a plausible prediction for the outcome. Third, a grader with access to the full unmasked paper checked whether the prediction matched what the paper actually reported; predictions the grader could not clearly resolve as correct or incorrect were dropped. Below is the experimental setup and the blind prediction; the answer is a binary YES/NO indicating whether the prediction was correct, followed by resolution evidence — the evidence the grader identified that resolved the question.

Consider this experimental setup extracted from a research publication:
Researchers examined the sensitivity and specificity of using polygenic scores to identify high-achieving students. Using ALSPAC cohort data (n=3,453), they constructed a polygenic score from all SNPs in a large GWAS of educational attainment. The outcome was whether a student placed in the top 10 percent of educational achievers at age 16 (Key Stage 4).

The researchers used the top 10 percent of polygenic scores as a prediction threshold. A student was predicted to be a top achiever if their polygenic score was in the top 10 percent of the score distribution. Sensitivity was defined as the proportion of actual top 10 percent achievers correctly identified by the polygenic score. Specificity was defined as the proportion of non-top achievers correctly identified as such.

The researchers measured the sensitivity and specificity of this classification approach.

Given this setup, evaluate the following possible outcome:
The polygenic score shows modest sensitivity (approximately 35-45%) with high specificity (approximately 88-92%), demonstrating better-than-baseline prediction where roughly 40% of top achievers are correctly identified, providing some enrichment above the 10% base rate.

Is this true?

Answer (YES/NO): NO